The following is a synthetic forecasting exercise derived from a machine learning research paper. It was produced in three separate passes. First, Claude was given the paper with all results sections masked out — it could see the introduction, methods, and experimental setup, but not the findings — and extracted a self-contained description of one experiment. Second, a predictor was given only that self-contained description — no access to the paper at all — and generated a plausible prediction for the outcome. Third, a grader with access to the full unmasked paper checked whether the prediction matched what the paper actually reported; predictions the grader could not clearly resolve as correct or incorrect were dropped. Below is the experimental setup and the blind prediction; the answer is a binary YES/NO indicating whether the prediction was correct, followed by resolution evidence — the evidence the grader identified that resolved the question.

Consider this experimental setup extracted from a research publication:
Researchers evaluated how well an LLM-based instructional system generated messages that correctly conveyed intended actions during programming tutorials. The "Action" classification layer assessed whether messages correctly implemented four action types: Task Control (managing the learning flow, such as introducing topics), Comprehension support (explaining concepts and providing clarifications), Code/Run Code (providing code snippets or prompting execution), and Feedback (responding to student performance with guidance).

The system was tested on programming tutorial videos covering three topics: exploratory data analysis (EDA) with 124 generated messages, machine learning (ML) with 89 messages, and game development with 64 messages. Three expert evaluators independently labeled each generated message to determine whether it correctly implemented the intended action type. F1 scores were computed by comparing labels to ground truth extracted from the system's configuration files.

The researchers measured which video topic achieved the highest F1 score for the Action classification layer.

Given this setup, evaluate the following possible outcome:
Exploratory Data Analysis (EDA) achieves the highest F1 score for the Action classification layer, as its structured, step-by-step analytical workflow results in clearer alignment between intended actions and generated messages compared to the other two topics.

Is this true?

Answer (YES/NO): NO